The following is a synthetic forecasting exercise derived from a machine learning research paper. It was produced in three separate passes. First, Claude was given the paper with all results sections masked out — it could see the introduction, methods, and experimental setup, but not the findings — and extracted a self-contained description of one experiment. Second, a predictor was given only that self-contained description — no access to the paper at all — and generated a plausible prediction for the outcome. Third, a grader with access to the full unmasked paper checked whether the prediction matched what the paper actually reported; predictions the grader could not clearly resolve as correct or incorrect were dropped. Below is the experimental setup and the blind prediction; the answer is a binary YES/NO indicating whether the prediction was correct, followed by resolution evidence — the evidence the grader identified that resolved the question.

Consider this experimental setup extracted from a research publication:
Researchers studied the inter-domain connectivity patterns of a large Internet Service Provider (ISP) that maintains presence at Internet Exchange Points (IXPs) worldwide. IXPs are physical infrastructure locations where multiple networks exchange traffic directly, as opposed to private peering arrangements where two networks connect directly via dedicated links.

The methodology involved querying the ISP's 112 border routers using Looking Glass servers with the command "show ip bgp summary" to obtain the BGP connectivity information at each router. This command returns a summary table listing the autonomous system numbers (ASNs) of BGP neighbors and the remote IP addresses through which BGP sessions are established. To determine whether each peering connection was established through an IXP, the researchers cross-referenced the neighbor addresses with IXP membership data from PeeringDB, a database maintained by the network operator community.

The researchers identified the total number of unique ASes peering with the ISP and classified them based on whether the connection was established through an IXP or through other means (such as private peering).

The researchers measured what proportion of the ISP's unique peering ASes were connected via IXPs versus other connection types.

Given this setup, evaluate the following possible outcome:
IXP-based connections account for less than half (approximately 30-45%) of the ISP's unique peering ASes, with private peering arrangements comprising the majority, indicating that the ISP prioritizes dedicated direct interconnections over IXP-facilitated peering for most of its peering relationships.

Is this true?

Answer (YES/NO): NO